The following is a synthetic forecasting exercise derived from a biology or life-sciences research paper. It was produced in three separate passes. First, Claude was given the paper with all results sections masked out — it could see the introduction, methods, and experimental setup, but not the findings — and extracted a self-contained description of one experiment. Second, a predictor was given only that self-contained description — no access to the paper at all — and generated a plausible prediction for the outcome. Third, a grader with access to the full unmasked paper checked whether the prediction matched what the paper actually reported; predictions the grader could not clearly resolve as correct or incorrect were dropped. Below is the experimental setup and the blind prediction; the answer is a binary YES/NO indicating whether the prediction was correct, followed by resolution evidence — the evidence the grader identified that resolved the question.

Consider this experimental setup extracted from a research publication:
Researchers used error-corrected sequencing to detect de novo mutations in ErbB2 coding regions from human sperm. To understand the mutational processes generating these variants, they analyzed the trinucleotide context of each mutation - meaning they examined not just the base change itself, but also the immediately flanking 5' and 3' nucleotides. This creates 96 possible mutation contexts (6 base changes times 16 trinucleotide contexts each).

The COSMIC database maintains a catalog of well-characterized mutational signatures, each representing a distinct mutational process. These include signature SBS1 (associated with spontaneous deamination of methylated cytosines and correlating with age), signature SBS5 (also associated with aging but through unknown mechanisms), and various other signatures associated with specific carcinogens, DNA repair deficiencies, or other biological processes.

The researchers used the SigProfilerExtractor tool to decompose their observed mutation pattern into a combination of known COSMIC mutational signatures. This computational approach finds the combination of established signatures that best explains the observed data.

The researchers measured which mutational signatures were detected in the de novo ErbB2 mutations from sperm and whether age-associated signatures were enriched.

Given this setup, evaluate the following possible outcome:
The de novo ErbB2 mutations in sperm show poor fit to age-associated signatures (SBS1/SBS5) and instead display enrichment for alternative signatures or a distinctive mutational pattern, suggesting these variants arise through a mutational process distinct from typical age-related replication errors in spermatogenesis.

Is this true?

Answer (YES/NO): YES